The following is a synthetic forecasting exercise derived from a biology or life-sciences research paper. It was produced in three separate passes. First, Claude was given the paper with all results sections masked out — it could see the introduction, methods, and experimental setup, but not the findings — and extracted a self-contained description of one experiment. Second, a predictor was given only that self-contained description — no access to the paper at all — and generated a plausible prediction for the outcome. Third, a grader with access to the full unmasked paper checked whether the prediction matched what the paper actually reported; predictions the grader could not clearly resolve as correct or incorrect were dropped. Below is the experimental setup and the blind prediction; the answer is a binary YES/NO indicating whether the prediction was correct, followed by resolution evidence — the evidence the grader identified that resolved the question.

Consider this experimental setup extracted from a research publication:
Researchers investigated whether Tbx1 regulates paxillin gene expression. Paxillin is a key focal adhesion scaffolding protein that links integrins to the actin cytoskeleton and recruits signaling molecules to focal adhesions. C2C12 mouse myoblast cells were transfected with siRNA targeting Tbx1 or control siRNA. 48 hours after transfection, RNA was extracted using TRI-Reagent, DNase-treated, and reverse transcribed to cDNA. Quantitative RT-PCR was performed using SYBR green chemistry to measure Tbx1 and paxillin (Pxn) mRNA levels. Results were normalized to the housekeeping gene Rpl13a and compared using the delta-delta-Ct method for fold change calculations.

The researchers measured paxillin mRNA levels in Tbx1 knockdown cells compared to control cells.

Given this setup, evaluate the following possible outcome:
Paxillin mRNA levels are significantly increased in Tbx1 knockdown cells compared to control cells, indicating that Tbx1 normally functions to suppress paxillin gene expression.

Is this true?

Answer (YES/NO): NO